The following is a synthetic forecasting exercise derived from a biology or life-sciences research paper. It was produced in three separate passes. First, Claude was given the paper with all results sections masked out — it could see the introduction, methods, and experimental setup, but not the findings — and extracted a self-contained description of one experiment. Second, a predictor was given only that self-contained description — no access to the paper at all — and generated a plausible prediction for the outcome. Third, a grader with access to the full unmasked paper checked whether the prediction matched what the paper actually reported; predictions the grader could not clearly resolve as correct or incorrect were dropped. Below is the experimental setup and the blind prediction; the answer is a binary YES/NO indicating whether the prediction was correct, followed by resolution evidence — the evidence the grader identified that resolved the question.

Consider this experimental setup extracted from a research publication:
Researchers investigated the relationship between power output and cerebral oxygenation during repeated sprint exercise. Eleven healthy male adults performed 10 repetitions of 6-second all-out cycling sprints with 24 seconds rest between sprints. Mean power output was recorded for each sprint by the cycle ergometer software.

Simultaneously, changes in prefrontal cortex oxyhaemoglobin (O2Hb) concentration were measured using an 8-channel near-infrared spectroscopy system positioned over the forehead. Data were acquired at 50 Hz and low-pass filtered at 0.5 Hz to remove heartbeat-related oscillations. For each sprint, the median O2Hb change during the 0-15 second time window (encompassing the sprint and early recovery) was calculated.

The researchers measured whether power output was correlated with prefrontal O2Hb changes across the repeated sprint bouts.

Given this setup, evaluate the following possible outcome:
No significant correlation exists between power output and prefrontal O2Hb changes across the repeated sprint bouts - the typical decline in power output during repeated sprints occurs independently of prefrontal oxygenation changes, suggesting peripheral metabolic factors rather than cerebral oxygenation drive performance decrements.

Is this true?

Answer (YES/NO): NO